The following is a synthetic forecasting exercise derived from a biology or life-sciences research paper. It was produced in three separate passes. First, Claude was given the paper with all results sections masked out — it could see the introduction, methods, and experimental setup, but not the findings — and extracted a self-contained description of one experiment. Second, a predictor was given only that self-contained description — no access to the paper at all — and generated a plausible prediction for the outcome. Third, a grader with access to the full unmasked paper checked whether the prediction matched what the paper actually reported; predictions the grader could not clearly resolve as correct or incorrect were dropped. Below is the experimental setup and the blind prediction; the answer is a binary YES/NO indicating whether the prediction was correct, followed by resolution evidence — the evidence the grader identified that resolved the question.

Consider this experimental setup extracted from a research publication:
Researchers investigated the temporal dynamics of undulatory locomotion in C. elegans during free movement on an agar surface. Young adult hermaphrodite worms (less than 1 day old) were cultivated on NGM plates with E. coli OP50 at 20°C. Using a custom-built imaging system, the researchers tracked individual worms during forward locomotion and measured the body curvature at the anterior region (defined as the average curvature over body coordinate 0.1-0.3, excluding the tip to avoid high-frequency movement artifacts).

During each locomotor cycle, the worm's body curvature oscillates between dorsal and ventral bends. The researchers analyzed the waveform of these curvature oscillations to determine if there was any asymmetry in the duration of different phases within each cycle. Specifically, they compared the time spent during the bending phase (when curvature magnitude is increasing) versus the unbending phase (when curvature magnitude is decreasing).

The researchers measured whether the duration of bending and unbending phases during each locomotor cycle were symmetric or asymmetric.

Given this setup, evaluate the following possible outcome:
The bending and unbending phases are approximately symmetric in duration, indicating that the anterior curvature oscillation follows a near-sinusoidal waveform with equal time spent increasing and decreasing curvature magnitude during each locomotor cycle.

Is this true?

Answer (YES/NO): NO